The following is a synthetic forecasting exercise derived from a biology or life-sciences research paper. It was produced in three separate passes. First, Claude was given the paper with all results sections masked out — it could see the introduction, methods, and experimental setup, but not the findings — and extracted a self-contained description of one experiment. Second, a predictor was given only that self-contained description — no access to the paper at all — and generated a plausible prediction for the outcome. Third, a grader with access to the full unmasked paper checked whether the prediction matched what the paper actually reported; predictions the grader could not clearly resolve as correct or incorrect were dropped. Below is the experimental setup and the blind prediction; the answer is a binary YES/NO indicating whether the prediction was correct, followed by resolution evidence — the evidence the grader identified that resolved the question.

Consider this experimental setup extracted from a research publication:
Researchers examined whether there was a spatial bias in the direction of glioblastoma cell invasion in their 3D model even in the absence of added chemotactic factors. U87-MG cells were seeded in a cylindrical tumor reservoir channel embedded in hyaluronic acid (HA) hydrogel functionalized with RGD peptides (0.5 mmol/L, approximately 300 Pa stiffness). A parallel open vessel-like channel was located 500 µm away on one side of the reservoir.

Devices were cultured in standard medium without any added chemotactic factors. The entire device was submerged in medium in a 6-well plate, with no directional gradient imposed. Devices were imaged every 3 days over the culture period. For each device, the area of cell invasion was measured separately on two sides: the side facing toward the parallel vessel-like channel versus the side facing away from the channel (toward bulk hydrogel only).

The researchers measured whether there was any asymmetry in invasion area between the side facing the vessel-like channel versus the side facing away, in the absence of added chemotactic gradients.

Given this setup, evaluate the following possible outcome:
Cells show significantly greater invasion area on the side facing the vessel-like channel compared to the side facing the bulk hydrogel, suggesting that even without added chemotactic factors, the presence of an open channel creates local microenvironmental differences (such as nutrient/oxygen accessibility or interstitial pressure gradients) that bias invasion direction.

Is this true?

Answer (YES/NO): YES